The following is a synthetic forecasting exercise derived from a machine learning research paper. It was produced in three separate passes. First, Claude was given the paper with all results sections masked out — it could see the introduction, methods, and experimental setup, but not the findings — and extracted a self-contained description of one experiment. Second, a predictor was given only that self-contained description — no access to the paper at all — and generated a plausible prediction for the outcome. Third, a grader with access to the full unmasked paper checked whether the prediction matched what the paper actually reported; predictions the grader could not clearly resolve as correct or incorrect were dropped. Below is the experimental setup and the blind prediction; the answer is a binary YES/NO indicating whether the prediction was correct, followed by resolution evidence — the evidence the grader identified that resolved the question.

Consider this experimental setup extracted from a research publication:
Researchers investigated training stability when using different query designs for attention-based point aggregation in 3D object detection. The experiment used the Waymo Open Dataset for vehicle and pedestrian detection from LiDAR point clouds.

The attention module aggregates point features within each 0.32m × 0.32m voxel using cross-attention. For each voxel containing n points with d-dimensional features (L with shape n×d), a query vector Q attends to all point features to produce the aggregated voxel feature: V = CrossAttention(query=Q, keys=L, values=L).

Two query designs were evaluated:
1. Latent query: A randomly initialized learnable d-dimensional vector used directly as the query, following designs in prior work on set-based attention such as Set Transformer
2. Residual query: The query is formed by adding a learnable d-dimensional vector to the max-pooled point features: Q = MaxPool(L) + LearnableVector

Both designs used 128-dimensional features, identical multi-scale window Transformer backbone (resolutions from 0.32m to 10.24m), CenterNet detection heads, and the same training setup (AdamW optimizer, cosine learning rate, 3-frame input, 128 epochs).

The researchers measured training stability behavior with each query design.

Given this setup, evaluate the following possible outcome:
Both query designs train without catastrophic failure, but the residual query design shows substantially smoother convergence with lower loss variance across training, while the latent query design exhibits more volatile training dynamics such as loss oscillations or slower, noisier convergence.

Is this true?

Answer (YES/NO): NO